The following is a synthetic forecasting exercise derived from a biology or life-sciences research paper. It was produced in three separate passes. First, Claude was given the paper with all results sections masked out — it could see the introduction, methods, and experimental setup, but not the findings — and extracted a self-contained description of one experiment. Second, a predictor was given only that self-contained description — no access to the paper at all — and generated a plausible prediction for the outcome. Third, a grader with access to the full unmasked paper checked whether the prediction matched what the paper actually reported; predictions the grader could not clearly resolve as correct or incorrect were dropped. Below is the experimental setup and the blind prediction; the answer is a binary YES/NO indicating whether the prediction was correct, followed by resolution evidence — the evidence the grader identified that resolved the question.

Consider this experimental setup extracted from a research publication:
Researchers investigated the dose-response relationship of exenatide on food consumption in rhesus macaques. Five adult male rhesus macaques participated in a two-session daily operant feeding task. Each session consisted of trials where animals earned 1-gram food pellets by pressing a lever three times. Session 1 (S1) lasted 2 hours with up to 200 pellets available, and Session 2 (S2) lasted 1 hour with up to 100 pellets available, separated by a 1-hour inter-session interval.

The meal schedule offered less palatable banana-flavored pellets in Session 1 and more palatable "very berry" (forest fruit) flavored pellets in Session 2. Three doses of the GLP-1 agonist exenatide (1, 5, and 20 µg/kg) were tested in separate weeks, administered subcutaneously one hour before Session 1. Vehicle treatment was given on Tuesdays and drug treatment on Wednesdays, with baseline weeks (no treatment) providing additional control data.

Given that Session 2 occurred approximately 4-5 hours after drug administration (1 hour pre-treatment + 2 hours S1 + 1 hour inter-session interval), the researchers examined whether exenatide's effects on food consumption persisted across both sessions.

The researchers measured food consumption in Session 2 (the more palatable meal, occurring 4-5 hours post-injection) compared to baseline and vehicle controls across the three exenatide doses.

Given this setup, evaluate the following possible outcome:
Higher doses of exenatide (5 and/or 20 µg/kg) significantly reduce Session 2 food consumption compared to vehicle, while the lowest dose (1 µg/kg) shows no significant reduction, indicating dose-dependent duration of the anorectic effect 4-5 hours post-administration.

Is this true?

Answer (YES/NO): YES